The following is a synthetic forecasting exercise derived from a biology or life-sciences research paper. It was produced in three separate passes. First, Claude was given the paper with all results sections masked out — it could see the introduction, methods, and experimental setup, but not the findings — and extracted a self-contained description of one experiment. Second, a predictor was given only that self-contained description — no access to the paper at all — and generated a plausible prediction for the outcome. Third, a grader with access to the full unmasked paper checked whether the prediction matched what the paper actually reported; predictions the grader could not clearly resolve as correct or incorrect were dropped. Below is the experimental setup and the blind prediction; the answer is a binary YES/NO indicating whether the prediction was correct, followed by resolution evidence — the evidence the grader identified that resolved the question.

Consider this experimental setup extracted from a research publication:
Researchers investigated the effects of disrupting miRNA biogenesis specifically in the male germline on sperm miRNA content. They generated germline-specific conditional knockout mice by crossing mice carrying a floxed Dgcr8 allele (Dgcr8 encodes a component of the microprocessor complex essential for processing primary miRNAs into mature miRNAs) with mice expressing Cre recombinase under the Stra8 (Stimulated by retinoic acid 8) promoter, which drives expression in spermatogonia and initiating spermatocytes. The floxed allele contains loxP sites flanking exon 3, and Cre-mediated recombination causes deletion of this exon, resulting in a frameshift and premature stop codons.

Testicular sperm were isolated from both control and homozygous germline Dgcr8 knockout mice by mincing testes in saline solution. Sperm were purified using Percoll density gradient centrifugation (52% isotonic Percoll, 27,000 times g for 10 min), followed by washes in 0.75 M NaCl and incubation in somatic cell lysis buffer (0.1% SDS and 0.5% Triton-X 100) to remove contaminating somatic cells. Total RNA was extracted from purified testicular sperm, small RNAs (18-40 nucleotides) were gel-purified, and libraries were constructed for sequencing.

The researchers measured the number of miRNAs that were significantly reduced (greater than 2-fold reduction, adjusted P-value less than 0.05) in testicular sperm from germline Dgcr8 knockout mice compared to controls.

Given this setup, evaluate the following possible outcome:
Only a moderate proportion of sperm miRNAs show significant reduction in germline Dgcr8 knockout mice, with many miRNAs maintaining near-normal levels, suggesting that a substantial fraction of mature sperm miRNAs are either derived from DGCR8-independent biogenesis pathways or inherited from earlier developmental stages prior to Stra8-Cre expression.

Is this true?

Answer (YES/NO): YES